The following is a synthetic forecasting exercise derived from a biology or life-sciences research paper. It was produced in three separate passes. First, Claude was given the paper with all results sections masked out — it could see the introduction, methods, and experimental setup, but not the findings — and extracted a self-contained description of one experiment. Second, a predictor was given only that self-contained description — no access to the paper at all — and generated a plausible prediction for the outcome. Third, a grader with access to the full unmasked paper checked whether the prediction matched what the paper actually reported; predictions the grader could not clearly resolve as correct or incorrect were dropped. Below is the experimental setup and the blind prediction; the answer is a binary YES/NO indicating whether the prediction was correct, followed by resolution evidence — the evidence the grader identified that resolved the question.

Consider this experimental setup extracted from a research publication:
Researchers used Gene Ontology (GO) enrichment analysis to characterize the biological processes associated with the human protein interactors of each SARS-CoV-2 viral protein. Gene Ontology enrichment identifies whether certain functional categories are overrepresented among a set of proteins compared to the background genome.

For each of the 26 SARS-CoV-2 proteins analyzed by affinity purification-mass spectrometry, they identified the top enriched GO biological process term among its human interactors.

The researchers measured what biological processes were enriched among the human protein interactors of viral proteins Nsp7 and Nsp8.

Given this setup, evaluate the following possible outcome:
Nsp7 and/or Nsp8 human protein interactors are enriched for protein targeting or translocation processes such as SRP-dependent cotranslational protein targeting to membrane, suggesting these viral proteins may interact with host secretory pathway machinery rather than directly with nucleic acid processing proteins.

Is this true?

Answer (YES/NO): NO